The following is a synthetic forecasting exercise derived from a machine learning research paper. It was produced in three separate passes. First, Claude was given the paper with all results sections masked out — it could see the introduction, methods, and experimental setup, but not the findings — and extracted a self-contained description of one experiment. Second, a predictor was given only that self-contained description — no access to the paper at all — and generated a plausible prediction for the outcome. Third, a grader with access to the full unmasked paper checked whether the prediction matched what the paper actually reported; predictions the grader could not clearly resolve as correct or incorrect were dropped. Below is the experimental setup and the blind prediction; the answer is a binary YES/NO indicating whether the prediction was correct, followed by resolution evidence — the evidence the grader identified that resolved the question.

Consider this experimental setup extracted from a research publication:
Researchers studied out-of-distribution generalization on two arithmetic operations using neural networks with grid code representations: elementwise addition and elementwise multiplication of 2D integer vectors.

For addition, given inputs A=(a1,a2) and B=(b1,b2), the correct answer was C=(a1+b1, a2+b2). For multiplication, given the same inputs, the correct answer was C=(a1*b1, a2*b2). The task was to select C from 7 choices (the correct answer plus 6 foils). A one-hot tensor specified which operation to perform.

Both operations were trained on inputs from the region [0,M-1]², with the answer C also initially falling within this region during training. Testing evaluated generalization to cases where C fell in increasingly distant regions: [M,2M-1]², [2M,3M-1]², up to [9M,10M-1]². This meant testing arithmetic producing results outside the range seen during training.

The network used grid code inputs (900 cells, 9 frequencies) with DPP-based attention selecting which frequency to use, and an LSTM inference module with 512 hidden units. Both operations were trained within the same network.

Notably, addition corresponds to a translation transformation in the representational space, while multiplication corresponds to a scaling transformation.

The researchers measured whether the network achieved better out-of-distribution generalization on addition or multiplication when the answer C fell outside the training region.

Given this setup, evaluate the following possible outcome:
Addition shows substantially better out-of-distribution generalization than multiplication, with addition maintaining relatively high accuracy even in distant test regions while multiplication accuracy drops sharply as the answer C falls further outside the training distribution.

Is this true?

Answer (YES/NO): YES